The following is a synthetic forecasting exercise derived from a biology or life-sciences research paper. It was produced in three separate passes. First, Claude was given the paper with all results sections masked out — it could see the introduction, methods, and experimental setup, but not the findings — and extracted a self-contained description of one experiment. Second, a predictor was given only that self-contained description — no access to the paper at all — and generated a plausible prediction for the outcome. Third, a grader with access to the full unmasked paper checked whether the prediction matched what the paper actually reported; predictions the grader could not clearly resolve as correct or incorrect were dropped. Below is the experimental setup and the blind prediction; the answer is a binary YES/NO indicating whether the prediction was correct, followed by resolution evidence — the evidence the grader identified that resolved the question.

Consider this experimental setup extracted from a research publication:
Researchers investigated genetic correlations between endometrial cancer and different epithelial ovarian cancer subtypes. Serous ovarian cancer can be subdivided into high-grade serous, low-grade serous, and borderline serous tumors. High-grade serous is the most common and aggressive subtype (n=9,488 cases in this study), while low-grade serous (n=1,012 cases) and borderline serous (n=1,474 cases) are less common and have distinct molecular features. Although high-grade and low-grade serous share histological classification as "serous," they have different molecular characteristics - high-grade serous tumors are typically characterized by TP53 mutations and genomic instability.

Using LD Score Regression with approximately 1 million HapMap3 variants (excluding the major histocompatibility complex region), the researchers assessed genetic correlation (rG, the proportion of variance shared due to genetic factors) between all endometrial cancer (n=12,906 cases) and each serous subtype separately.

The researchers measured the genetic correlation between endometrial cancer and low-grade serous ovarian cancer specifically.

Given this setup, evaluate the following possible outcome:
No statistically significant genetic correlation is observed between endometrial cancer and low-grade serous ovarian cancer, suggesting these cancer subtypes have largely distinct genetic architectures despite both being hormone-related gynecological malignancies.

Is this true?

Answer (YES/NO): YES